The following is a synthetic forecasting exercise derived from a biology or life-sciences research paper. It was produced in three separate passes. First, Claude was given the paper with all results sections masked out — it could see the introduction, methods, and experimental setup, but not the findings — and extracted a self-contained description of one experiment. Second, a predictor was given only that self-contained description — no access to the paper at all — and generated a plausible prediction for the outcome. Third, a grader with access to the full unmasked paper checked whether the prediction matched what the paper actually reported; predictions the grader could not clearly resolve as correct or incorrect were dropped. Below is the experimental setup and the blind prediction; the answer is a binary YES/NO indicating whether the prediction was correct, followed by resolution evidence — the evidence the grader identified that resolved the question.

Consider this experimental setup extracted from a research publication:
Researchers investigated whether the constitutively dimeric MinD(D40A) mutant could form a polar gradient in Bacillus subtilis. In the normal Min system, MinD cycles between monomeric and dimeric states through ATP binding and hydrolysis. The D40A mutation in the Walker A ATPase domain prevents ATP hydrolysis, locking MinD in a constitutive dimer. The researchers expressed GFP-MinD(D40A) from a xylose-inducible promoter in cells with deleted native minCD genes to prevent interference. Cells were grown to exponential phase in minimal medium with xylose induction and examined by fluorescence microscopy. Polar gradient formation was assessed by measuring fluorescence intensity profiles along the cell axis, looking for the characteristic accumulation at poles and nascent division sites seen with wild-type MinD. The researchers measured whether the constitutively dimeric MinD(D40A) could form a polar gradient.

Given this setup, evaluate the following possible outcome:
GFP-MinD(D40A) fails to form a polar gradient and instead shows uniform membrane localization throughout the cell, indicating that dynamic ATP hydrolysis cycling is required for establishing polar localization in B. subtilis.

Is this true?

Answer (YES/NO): NO